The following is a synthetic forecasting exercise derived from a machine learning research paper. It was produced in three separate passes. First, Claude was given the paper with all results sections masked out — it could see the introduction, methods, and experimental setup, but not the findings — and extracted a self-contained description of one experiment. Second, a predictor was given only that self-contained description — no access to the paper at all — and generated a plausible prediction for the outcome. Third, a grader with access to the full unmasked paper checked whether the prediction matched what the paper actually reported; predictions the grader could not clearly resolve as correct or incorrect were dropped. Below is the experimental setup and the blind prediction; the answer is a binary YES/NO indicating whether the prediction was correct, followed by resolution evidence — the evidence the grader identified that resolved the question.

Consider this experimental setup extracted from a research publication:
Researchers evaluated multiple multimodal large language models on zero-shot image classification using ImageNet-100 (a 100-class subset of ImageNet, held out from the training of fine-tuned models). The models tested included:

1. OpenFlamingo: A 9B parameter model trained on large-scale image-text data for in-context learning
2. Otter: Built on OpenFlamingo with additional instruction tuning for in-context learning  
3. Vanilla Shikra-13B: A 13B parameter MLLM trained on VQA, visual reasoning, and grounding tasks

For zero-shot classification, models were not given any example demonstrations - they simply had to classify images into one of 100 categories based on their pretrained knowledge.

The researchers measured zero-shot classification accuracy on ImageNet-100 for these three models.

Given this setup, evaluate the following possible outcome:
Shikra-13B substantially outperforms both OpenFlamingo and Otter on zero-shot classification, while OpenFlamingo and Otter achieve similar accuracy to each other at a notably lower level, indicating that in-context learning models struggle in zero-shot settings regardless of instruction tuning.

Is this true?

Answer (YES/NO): NO